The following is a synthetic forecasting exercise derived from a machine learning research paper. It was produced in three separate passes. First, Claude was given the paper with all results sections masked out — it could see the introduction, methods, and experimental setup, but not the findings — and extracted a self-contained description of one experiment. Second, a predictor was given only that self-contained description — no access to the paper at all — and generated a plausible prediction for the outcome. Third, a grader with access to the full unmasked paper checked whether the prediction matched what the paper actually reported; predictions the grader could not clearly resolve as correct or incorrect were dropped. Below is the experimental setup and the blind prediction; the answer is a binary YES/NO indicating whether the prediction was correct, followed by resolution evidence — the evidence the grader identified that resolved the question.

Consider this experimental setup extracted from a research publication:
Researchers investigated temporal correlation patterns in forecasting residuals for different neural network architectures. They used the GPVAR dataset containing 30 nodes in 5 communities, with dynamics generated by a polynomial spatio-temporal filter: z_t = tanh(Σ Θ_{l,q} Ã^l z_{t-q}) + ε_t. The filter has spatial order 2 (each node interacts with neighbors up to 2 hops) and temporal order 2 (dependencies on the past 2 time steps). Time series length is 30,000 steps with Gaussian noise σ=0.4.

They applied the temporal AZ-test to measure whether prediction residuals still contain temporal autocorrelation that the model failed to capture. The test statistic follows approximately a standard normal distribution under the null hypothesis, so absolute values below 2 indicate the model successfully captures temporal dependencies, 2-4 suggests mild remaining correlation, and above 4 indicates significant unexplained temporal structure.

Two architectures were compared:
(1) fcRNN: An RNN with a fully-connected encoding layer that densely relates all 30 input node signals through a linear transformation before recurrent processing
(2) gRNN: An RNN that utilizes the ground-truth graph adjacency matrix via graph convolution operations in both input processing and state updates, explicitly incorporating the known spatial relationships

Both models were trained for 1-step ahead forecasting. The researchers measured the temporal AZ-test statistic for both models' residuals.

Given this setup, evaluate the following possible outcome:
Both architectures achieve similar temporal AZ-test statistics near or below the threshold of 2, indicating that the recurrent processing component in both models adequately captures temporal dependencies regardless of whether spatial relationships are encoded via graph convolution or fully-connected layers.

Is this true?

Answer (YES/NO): NO